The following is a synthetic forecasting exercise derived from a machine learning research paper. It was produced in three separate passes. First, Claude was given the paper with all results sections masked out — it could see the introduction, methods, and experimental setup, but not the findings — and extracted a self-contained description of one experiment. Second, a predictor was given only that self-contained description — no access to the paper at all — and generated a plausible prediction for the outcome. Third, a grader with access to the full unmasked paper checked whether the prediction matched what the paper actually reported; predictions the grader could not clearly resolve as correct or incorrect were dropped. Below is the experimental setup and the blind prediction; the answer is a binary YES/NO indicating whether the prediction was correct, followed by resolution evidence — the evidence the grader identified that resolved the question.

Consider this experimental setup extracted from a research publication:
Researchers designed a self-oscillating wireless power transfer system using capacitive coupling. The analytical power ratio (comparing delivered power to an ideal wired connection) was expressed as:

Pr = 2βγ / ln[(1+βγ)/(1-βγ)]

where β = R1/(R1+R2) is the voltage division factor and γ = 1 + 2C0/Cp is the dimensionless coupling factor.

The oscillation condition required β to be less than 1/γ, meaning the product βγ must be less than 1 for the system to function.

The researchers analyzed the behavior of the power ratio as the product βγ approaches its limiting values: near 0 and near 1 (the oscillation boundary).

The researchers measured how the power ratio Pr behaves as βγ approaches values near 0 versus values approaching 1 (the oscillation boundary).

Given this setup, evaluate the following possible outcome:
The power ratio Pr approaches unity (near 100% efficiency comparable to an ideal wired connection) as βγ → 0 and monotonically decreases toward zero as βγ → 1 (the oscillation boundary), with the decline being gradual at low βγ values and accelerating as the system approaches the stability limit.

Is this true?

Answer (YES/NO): YES